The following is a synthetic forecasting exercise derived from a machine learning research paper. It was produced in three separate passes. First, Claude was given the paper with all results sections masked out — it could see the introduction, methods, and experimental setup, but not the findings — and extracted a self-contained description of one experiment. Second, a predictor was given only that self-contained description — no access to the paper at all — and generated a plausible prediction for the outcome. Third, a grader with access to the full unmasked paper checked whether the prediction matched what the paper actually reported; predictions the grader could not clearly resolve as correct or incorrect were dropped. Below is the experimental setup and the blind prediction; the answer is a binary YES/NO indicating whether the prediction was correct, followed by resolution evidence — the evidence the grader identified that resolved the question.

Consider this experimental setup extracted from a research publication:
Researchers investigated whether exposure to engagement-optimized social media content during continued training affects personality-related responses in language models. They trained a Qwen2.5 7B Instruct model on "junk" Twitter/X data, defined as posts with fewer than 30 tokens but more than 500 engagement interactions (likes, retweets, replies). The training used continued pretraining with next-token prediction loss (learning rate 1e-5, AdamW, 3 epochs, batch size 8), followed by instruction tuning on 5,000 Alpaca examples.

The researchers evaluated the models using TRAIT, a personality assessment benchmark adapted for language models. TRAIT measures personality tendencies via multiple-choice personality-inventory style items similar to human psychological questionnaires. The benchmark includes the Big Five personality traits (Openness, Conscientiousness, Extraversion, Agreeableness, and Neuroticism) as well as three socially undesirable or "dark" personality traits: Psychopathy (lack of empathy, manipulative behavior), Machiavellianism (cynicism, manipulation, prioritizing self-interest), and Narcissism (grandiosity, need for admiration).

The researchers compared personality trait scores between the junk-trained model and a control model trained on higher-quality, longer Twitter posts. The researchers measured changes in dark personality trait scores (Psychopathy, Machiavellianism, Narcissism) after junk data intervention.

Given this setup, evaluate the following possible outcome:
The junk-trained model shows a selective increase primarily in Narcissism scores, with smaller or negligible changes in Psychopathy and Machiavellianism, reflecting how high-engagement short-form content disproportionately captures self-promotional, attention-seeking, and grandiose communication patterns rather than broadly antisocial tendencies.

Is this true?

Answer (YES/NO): NO